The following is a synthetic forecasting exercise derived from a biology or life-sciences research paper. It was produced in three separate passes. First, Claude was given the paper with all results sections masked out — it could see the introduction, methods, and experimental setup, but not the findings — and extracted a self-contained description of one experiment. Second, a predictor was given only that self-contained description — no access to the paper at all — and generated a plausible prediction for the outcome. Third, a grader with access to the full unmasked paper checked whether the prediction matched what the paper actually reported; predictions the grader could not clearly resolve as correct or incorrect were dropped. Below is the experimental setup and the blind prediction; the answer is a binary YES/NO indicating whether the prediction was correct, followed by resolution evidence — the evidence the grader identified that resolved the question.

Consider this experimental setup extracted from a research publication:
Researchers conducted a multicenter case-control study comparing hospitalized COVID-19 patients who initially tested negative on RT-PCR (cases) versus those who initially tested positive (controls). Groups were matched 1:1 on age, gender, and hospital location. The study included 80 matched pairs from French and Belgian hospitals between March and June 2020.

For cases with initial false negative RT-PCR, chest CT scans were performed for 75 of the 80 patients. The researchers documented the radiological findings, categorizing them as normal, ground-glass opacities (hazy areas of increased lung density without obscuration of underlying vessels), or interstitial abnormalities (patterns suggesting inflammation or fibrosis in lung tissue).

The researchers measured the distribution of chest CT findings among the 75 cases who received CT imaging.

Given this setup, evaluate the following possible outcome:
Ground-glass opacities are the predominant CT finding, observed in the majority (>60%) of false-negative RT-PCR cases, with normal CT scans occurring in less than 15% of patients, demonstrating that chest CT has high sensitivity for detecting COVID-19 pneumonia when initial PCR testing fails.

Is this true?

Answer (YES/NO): YES